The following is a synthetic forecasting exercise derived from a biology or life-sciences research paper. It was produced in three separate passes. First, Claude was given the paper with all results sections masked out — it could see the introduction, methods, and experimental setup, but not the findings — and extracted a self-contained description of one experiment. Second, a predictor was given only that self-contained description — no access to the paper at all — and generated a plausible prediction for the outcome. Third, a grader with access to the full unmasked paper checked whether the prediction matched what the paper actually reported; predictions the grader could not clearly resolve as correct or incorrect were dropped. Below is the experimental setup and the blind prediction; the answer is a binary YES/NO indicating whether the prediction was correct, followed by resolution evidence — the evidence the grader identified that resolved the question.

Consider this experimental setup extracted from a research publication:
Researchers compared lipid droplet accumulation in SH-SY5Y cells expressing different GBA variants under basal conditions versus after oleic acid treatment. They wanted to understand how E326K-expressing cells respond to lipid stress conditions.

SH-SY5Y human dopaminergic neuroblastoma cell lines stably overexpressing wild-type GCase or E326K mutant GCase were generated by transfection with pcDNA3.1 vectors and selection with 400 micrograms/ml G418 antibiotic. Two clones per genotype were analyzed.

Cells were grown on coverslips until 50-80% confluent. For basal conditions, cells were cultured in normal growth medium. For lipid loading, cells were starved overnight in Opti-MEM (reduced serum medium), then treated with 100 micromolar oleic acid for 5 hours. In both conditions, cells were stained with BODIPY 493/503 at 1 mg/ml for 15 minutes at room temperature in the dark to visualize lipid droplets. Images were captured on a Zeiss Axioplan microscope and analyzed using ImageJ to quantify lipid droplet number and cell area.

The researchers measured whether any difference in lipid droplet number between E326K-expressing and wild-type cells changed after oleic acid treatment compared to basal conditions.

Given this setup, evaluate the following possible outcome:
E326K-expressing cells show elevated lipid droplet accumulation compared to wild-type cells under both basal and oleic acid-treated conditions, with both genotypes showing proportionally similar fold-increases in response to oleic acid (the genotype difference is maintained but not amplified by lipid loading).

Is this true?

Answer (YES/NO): NO